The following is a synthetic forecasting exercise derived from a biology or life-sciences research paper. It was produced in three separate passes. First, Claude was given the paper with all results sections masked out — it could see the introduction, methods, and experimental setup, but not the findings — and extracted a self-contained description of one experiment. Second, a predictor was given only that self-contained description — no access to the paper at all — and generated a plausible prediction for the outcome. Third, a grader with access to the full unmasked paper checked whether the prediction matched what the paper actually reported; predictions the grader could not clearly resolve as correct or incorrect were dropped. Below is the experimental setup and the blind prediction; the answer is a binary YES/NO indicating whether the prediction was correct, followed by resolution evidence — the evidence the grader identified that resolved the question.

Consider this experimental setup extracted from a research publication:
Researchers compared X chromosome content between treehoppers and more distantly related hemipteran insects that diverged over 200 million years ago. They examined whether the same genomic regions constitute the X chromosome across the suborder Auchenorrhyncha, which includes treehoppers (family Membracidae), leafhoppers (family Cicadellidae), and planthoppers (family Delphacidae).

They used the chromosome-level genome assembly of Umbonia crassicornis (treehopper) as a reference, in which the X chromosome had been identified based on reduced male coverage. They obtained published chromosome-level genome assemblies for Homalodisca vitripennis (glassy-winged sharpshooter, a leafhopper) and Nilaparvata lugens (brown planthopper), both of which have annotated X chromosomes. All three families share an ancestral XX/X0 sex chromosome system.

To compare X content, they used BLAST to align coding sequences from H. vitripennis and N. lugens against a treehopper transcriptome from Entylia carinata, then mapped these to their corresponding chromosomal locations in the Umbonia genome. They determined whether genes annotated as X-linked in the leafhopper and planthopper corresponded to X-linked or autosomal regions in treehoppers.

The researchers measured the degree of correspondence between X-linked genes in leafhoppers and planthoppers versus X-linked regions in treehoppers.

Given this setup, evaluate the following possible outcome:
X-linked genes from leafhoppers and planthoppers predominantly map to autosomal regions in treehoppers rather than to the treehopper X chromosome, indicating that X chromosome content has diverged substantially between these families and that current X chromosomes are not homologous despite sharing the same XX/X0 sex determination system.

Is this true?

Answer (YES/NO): NO